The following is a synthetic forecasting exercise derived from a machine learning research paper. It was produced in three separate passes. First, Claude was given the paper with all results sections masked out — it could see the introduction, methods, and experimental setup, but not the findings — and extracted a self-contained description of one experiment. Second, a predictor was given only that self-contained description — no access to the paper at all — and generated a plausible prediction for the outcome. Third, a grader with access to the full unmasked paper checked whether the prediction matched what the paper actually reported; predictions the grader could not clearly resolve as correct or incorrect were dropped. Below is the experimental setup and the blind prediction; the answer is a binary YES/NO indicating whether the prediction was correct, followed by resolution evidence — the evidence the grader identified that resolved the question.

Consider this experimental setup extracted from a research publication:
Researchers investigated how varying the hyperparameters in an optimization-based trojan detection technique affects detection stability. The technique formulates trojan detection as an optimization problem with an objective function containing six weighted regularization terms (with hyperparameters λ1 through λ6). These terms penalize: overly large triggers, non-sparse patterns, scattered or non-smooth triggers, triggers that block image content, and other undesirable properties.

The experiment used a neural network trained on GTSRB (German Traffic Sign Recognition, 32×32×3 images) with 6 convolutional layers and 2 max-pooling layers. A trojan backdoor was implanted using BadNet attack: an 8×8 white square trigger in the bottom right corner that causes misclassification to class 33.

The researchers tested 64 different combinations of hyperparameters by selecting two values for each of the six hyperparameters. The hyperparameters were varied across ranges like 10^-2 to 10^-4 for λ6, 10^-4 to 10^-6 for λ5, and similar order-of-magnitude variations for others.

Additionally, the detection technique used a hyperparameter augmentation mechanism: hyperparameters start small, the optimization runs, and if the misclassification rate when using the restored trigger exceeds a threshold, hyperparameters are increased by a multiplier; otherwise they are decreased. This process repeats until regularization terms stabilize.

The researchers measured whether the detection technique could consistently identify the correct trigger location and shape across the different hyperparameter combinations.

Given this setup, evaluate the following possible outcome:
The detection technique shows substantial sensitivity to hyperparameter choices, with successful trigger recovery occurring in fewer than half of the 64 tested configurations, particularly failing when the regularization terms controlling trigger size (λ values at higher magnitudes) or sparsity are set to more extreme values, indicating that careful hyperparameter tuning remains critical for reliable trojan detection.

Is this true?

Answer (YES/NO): NO